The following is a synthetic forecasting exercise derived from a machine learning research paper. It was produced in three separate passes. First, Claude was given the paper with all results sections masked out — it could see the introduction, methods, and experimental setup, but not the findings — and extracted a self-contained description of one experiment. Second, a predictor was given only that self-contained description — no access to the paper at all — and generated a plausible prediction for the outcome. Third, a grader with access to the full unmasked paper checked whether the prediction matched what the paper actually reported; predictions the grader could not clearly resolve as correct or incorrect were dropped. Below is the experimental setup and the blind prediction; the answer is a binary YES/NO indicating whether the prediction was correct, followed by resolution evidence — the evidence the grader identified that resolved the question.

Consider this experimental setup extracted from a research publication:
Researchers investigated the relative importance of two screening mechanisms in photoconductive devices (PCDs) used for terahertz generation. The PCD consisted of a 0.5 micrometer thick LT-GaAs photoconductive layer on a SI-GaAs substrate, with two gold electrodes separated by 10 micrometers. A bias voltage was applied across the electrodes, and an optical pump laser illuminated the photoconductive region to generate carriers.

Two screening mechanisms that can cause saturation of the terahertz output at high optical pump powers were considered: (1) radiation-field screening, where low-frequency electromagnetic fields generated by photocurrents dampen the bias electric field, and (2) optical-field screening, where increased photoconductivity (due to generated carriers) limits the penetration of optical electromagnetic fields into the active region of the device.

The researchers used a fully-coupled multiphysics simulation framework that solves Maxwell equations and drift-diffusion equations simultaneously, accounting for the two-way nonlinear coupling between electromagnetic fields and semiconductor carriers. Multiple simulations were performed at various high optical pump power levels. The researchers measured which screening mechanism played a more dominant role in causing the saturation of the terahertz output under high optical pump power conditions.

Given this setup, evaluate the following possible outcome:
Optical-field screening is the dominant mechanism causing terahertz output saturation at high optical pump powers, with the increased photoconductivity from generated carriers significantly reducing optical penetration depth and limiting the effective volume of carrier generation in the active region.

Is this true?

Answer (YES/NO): YES